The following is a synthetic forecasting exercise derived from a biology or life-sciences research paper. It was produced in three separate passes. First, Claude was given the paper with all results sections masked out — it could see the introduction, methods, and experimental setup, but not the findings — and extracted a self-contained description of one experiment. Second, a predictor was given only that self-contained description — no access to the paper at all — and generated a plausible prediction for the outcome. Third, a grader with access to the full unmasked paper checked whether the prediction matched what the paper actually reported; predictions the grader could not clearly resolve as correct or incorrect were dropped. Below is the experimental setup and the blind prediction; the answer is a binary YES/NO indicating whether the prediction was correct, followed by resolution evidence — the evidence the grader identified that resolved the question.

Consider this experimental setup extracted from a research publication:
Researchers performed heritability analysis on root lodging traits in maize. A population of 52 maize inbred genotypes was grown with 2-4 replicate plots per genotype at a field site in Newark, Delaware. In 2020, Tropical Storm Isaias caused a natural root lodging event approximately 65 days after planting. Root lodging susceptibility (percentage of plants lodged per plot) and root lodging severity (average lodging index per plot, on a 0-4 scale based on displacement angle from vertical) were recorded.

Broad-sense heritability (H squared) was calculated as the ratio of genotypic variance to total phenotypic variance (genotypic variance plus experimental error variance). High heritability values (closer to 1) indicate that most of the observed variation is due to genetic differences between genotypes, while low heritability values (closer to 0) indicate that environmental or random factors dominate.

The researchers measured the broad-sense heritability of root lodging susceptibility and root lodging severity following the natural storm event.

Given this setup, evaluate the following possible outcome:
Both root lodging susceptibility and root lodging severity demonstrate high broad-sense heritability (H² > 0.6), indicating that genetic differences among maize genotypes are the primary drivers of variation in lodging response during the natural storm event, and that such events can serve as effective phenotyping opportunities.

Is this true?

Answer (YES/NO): NO